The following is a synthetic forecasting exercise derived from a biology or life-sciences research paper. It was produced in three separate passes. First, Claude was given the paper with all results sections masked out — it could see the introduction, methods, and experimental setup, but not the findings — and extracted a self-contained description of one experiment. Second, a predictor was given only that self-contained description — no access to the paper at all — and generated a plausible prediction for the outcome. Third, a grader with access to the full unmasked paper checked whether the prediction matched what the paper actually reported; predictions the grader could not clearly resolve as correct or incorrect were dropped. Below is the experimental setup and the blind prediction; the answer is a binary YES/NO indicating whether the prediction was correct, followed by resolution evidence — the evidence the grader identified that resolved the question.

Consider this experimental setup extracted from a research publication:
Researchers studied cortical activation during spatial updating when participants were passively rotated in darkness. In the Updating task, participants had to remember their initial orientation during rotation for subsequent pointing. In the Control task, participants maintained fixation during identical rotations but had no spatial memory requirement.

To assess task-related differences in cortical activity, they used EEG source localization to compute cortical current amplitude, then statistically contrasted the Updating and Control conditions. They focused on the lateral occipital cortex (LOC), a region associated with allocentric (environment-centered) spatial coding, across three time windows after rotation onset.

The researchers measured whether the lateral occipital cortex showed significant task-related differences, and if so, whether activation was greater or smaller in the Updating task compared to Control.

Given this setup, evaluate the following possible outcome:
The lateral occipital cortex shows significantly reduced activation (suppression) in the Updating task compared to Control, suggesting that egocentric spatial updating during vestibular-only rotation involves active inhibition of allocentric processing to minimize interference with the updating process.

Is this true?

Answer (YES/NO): YES